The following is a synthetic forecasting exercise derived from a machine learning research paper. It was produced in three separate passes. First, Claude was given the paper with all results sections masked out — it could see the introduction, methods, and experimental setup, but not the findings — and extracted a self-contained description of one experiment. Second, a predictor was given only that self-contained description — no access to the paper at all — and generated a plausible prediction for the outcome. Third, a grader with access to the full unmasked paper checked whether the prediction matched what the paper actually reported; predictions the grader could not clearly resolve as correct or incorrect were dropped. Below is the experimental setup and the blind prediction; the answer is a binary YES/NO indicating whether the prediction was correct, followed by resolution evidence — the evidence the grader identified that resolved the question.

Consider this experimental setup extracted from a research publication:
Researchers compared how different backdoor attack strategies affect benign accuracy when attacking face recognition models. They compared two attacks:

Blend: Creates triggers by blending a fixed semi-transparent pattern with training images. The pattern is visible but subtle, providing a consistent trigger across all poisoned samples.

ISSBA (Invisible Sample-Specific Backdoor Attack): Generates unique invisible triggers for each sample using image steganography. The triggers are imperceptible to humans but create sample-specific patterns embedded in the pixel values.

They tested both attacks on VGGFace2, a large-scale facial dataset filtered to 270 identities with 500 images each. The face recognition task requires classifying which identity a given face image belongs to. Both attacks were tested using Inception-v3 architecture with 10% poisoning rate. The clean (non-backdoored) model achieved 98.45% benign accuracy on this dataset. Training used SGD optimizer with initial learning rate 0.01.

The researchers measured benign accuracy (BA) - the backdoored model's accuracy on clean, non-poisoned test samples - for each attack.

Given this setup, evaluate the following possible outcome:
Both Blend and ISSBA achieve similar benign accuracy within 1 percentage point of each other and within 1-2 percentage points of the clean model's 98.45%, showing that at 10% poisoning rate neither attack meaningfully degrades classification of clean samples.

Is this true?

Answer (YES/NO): NO